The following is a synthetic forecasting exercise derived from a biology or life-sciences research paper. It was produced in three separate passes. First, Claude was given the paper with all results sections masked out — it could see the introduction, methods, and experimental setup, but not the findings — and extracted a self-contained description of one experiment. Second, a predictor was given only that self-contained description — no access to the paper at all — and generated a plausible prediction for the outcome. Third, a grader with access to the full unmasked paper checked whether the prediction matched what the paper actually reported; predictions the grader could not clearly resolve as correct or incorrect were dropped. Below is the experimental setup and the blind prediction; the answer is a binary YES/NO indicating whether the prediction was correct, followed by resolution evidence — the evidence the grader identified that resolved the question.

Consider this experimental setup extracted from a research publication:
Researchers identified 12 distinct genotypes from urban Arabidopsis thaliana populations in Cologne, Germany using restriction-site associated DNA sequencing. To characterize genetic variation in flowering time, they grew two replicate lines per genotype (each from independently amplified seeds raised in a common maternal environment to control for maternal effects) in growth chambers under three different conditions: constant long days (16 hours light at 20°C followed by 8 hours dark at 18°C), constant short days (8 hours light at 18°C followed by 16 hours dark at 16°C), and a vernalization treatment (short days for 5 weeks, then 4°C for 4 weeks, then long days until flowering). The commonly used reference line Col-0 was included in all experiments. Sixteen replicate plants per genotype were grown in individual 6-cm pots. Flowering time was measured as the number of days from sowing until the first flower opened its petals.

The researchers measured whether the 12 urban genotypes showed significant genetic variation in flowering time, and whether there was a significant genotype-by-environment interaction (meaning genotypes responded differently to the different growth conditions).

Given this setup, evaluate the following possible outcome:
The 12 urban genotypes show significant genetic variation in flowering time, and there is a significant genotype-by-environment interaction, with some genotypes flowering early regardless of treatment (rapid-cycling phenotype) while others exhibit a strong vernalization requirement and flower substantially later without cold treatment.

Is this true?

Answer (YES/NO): YES